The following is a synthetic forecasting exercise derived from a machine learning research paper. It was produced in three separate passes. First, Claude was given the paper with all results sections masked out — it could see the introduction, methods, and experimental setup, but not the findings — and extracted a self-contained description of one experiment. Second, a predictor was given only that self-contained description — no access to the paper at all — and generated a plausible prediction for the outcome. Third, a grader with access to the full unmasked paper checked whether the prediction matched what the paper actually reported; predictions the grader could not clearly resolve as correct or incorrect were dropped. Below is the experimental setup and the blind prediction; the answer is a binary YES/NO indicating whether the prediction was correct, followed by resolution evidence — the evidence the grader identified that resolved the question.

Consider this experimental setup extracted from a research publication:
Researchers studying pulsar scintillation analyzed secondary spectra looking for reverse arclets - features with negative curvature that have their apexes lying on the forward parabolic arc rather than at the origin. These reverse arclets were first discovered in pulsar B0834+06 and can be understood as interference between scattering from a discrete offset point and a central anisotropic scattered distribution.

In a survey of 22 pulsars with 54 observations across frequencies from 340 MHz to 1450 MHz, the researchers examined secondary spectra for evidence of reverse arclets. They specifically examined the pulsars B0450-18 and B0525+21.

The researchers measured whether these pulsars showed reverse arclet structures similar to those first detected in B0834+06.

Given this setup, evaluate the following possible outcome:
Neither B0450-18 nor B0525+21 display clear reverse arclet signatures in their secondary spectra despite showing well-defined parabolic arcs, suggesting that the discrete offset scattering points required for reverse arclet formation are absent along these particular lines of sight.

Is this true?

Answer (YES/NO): NO